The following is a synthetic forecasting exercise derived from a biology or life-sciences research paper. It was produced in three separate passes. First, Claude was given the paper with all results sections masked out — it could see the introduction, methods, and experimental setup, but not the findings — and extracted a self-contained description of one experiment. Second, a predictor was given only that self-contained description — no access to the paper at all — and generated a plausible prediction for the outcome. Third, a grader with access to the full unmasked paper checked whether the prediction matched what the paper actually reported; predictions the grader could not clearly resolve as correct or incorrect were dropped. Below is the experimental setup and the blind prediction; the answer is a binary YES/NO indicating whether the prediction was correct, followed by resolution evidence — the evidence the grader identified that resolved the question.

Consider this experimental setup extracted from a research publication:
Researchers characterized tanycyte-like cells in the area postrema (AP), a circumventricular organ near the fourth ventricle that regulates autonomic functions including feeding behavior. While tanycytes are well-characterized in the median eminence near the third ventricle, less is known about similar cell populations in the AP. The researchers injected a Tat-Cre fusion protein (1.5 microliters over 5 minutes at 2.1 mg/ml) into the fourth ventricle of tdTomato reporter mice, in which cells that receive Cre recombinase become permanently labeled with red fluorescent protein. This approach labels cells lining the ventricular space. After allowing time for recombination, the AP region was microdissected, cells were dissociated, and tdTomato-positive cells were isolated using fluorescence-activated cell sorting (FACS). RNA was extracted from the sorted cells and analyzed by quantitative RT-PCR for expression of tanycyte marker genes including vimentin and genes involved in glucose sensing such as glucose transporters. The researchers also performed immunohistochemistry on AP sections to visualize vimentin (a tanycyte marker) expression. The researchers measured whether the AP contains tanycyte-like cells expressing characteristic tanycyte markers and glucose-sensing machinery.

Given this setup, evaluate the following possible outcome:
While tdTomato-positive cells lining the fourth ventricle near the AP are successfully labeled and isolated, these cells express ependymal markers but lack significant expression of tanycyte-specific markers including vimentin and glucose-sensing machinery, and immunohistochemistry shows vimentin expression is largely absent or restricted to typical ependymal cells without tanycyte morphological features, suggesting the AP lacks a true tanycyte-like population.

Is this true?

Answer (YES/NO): NO